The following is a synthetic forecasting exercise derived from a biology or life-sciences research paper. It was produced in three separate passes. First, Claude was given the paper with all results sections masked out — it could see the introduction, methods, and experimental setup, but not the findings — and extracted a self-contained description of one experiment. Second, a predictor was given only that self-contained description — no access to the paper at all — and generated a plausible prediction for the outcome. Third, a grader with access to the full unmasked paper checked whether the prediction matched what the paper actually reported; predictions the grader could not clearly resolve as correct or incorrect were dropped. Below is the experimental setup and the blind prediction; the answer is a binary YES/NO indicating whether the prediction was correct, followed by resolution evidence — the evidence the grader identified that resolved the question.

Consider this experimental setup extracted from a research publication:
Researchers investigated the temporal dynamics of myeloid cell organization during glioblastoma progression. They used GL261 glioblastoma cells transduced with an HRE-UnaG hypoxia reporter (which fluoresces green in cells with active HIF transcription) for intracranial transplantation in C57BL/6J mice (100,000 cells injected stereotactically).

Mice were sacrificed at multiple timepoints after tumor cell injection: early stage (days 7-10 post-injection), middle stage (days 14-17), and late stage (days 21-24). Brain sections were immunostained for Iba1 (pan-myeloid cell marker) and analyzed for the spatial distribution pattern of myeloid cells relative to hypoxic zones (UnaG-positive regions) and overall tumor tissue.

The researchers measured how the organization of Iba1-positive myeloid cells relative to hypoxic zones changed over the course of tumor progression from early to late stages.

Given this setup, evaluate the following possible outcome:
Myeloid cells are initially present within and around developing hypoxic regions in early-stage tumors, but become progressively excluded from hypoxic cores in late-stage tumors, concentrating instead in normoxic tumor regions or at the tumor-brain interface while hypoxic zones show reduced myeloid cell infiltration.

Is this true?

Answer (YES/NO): NO